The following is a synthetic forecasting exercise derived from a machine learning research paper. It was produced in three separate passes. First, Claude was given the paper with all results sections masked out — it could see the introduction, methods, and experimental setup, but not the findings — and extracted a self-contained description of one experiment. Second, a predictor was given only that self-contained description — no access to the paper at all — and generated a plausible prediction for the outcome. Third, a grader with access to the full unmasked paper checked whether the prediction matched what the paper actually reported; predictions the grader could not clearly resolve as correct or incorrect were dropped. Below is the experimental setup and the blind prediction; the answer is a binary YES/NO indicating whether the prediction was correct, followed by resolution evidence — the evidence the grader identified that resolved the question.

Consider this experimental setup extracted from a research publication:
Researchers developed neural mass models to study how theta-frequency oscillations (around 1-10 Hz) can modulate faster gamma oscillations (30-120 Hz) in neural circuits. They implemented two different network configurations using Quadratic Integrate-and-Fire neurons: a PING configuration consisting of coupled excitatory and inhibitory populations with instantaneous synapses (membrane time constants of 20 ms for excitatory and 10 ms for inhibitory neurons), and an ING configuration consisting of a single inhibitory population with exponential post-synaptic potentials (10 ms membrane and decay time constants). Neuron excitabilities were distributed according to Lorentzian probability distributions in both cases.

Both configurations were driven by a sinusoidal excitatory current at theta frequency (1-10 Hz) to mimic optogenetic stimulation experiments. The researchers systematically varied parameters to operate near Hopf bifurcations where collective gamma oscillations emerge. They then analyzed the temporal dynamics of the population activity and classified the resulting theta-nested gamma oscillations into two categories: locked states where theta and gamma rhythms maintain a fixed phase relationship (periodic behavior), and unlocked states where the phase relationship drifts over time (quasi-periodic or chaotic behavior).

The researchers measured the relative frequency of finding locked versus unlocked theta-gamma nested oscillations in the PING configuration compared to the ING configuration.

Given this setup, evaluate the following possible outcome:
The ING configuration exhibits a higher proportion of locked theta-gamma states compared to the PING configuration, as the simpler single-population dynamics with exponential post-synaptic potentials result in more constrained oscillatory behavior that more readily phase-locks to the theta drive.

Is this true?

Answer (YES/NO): YES